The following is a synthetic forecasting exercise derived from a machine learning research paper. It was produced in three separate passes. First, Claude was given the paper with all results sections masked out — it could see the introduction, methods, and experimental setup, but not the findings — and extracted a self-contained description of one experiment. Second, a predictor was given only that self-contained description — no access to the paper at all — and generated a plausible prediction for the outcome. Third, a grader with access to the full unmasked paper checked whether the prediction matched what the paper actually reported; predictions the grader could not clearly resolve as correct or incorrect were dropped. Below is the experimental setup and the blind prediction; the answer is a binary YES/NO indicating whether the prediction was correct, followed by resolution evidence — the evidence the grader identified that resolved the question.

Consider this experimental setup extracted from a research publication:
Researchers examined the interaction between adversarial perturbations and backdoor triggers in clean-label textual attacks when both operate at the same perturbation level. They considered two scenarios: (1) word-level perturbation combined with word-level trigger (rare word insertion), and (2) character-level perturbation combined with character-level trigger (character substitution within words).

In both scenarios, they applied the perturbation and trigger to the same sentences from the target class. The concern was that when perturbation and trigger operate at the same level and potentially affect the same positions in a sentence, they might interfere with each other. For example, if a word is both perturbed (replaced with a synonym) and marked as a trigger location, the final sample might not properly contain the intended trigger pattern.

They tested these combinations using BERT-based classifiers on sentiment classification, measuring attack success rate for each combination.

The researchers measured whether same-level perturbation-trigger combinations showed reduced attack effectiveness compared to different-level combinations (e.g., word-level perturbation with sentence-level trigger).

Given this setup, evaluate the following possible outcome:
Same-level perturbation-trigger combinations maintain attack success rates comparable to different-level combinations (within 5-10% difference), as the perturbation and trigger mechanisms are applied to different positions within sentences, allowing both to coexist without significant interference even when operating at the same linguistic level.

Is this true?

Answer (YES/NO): YES